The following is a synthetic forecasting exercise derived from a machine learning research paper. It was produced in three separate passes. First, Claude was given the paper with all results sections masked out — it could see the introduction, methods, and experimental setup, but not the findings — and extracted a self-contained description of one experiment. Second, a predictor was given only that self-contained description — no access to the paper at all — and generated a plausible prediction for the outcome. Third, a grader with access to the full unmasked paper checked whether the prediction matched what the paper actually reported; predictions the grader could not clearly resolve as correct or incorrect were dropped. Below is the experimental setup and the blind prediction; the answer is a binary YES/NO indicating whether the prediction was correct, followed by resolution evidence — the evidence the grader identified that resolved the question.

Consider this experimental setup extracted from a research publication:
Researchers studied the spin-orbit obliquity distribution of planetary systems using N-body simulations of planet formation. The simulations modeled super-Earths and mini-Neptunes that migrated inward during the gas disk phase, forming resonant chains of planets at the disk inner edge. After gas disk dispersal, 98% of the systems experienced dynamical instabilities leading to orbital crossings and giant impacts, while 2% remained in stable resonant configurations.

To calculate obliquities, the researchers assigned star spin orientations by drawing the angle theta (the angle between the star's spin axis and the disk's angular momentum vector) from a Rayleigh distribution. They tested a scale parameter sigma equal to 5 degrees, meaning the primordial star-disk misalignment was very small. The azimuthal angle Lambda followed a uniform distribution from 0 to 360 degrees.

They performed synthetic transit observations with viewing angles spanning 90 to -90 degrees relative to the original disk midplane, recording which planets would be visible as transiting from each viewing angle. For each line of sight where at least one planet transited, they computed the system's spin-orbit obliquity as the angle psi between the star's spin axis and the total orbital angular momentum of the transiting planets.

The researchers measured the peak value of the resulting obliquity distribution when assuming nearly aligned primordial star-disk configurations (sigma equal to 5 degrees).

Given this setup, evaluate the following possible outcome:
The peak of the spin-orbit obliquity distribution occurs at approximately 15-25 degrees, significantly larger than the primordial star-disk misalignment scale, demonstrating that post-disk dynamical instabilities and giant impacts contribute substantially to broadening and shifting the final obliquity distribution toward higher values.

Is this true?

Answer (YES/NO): NO